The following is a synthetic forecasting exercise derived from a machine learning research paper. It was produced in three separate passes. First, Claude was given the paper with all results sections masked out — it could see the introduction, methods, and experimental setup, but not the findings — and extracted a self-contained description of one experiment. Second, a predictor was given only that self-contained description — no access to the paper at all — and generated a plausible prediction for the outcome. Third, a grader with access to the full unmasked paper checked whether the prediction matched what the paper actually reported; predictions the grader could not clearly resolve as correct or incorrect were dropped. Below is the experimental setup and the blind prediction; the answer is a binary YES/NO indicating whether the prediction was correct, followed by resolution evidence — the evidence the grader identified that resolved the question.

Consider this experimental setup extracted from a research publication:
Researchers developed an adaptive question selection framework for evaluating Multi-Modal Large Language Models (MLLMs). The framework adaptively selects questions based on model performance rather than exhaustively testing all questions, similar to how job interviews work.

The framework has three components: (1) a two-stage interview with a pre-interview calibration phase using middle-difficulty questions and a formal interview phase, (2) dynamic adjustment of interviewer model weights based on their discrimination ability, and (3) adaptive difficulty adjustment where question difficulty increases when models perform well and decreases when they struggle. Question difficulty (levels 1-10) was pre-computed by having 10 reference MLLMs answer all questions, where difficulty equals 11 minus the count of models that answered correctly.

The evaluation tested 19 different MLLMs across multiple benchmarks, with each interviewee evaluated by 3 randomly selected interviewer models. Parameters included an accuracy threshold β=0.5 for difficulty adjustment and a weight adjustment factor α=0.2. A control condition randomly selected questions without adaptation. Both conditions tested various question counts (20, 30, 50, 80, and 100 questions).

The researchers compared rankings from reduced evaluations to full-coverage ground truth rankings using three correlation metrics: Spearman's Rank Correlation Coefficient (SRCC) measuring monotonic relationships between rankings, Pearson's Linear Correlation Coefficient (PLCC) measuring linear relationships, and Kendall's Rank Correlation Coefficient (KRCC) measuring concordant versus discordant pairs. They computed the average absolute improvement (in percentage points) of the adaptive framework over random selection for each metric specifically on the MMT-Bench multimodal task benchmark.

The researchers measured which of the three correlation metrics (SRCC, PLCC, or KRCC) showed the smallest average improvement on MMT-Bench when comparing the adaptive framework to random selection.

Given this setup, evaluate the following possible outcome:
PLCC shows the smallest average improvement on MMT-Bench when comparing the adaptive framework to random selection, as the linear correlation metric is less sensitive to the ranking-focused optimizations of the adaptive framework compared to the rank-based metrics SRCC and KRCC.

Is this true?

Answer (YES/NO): NO